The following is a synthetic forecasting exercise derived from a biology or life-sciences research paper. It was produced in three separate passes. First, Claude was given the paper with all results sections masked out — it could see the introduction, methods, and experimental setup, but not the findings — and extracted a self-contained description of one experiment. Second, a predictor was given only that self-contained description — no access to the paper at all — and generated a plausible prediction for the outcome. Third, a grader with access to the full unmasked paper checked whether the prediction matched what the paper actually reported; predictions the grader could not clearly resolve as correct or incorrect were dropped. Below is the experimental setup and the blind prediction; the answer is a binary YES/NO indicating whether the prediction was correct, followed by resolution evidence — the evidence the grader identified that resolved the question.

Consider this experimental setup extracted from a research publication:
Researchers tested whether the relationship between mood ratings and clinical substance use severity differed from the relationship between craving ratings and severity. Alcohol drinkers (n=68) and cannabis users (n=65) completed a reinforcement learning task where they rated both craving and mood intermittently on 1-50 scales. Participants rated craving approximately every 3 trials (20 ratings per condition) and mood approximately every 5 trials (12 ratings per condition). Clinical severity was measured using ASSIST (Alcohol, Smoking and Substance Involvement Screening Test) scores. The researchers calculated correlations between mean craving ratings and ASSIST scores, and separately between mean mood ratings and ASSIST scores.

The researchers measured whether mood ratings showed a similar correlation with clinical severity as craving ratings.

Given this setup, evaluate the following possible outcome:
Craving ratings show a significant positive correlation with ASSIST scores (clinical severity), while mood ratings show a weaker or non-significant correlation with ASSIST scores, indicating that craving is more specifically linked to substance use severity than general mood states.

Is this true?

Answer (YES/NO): YES